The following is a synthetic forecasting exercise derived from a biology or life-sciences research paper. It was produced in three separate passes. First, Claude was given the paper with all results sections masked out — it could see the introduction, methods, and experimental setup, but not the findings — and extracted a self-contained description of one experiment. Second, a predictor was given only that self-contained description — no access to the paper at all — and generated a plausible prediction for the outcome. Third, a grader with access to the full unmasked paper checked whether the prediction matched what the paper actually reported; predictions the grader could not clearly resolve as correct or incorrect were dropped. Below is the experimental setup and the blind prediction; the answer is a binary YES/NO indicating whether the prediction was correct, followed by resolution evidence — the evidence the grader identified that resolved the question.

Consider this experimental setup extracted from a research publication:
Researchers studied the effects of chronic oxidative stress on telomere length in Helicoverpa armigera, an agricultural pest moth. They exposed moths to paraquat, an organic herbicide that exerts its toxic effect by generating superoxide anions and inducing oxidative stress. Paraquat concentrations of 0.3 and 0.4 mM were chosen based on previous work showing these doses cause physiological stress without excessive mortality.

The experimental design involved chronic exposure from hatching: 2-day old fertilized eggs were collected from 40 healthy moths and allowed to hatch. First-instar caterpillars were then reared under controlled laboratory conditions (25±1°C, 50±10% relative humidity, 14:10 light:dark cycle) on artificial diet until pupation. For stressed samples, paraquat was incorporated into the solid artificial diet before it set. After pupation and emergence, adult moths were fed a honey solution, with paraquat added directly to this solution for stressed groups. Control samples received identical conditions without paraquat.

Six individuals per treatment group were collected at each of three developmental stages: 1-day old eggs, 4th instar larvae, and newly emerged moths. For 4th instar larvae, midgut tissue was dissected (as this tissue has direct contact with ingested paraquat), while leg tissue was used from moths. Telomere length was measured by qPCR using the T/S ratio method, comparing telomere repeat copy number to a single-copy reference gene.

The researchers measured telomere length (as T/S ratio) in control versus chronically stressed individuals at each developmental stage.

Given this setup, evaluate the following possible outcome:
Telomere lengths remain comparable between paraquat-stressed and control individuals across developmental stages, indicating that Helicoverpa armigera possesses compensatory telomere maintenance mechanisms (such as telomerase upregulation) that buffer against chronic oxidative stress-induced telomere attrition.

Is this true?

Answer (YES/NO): NO